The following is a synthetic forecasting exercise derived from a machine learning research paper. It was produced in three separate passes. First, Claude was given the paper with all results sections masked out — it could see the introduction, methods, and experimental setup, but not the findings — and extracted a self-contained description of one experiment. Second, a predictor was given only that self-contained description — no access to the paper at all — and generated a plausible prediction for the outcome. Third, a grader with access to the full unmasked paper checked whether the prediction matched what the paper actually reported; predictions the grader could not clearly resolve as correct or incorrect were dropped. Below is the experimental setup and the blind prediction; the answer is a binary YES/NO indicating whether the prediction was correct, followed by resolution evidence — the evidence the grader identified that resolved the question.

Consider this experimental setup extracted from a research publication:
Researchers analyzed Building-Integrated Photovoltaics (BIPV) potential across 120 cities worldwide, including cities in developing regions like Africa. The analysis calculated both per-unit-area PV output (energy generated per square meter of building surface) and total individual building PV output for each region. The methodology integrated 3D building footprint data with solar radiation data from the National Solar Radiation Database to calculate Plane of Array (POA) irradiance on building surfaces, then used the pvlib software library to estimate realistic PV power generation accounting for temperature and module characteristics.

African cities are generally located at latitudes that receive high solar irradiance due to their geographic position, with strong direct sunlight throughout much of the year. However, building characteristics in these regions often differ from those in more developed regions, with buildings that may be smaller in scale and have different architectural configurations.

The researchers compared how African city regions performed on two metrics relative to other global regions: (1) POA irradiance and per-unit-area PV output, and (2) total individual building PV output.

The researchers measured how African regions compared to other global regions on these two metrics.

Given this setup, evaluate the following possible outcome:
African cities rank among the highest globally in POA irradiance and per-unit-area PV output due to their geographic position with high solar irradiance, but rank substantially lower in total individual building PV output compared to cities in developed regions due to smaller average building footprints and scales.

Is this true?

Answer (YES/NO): YES